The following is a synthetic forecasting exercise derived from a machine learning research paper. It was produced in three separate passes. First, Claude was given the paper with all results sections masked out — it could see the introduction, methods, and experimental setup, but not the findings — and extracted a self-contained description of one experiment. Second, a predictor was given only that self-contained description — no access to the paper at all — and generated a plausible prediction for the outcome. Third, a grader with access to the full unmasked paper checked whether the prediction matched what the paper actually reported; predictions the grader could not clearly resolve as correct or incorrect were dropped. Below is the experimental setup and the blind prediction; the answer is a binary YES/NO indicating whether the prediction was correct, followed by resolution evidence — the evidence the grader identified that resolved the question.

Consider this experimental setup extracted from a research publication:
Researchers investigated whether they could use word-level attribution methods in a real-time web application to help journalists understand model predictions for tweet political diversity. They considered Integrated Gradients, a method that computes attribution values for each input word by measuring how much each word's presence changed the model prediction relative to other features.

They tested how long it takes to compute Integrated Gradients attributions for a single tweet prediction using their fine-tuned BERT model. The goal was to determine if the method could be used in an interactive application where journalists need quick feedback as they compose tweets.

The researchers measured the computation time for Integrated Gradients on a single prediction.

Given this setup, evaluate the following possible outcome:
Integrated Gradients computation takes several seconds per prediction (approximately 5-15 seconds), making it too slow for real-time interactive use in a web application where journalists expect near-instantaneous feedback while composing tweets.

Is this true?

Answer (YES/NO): NO